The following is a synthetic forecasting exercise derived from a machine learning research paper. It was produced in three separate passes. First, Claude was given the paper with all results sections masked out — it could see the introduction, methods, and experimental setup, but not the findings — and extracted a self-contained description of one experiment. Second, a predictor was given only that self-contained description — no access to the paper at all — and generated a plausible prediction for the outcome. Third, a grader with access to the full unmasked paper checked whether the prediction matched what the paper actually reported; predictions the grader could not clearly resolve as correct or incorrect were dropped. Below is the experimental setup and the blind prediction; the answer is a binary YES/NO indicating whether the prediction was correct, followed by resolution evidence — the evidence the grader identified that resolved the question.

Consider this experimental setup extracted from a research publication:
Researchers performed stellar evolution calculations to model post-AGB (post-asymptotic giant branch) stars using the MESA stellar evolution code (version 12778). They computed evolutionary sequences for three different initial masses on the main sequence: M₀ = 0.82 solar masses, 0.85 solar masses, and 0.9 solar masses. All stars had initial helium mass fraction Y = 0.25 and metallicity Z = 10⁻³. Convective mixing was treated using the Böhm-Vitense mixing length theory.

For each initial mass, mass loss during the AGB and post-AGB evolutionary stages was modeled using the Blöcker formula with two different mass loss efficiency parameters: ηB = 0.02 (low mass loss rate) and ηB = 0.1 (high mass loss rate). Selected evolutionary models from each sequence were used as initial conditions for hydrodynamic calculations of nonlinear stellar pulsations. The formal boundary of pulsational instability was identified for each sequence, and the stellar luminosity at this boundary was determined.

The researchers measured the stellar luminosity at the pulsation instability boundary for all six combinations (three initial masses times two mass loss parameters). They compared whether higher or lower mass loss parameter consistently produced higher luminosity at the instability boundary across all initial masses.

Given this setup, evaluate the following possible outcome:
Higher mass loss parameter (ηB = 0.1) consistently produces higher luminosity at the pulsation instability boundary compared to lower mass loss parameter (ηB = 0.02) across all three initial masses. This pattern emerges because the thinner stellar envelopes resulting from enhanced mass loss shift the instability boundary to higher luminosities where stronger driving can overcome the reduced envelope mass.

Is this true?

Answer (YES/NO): NO